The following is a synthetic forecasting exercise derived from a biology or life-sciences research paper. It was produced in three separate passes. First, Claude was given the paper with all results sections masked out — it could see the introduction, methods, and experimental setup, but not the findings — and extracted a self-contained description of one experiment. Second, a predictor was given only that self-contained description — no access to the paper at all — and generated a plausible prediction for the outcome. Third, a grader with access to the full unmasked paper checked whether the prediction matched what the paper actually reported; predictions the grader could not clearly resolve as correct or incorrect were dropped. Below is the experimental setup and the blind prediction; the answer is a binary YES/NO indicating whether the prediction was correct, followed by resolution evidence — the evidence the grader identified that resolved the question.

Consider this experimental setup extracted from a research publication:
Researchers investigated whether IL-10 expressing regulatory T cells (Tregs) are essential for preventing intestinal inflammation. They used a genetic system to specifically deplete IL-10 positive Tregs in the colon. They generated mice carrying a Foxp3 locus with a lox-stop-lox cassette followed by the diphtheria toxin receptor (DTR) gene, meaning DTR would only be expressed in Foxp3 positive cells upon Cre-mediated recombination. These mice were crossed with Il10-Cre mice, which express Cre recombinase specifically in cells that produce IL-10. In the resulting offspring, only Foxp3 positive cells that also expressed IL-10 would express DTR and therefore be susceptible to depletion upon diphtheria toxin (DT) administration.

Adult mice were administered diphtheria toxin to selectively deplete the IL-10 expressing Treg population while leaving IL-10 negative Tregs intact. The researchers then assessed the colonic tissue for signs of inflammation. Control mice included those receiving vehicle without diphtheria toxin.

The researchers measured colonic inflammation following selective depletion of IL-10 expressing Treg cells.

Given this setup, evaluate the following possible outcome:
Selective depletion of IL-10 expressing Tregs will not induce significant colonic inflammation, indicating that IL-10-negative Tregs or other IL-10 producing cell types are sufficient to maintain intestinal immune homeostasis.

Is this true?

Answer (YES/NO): NO